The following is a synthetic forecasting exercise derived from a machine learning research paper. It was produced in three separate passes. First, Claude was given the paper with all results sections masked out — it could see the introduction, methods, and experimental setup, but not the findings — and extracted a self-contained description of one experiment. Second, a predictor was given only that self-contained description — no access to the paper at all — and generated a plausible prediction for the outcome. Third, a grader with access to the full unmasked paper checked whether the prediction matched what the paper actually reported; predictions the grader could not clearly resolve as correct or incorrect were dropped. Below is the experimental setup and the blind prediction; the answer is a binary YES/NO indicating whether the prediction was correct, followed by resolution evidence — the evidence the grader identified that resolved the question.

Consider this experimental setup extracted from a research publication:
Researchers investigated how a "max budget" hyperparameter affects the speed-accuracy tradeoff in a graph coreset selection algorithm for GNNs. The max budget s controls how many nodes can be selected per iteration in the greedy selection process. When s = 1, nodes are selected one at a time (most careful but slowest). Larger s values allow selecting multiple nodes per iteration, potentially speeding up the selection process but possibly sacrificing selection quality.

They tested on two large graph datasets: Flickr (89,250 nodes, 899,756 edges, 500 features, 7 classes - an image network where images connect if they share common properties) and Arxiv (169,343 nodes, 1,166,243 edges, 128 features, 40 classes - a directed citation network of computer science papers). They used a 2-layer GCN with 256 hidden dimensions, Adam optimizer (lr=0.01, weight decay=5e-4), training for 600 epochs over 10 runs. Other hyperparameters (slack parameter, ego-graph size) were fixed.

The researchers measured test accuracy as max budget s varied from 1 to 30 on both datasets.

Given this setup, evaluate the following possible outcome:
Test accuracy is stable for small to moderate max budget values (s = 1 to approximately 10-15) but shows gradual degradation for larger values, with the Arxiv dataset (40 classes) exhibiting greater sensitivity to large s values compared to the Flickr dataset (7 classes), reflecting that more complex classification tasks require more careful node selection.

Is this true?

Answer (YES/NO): NO